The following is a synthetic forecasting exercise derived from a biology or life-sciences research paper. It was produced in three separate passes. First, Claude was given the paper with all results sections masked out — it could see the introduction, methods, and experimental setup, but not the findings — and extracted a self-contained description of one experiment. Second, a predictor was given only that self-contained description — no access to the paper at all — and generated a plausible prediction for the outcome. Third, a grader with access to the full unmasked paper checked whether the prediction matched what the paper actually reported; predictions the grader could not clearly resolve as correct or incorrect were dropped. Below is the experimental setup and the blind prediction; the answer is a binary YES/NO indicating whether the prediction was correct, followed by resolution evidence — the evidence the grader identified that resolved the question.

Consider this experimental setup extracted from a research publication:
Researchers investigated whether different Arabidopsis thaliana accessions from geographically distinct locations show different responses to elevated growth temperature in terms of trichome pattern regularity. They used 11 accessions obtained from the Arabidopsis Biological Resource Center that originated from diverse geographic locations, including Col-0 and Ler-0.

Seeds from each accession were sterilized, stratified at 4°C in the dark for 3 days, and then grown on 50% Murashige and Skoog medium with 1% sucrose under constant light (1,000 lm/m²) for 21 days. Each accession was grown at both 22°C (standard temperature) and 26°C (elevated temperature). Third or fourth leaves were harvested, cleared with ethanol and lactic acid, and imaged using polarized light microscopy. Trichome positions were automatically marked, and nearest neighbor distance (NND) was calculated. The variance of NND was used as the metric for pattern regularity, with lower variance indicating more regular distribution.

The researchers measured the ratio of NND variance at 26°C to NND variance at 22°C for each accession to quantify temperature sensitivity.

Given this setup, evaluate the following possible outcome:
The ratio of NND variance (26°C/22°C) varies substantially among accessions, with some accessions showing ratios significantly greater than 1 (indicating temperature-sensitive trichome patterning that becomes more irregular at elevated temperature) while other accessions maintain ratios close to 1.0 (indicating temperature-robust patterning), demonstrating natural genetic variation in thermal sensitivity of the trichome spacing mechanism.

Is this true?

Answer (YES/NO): YES